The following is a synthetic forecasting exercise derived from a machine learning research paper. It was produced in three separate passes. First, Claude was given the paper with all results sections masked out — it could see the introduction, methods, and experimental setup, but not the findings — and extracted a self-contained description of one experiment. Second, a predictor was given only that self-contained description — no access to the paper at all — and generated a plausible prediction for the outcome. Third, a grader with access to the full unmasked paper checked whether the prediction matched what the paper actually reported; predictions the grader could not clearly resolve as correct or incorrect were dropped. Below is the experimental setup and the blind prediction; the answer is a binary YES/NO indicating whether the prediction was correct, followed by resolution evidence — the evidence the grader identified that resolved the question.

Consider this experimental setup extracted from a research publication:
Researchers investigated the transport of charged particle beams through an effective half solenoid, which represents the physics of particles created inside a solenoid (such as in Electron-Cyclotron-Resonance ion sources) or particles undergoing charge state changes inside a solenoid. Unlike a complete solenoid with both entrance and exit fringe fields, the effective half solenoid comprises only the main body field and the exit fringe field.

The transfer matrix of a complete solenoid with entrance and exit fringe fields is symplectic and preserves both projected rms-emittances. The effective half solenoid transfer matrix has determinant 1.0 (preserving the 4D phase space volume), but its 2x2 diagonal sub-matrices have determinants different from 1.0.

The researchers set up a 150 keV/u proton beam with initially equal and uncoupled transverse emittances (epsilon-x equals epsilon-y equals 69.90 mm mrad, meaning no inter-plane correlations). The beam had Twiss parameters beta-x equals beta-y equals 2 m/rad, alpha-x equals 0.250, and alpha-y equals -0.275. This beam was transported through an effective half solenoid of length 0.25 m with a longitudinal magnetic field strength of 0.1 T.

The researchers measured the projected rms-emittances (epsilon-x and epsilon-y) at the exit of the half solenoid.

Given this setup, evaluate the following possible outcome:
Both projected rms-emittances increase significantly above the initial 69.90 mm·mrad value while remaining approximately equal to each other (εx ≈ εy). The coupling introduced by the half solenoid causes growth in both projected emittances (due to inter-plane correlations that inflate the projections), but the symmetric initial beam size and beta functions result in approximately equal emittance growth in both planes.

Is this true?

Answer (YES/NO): NO